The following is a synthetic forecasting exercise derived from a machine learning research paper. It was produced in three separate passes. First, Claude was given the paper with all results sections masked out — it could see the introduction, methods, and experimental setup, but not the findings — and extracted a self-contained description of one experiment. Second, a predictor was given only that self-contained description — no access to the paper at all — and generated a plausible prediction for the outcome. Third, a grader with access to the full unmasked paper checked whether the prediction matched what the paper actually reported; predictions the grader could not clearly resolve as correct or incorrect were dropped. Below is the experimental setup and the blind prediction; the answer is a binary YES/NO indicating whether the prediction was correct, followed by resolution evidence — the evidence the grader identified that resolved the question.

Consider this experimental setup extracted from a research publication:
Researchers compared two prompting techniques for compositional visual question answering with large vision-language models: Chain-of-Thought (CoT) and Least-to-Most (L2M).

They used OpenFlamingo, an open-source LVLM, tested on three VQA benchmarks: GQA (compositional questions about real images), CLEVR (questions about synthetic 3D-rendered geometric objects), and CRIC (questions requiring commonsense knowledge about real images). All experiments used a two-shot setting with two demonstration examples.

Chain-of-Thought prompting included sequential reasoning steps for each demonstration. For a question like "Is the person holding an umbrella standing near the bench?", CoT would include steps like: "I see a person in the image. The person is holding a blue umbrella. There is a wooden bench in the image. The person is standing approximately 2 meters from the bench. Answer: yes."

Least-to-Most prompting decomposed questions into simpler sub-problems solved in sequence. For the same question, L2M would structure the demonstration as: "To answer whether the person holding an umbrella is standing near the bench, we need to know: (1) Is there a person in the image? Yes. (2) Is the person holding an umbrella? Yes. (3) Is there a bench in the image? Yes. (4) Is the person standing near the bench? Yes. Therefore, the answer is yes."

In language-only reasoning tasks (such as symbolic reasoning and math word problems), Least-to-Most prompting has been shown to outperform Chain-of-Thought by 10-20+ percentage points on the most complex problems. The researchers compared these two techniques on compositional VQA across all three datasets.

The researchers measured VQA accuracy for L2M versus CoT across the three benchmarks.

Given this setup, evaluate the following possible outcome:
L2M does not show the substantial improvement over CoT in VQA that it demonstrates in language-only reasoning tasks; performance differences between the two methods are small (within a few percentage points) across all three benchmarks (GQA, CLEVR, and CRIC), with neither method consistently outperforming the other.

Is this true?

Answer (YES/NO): YES